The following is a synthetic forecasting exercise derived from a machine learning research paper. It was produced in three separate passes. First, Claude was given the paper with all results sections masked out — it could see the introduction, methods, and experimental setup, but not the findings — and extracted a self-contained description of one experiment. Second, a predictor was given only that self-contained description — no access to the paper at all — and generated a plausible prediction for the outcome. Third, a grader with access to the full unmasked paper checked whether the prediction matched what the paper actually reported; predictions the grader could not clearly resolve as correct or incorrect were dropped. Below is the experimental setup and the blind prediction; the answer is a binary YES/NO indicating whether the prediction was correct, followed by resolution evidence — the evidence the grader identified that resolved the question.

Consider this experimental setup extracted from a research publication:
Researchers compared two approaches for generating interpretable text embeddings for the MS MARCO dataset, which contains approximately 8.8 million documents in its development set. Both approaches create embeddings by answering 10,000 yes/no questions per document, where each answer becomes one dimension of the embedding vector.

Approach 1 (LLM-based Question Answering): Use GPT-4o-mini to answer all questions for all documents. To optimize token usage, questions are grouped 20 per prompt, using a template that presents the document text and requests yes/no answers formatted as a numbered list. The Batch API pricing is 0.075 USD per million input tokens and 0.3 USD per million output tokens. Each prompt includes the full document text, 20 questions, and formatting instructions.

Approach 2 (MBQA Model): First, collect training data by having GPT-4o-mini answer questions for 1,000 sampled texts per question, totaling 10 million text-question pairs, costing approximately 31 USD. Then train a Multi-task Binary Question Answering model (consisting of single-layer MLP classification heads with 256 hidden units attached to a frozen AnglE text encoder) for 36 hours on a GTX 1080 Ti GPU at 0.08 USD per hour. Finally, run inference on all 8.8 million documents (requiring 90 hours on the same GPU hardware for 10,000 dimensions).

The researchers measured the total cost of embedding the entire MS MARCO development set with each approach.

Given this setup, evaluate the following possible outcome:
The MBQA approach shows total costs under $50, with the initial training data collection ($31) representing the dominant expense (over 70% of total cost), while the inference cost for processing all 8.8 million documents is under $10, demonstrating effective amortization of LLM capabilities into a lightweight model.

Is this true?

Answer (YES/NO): YES